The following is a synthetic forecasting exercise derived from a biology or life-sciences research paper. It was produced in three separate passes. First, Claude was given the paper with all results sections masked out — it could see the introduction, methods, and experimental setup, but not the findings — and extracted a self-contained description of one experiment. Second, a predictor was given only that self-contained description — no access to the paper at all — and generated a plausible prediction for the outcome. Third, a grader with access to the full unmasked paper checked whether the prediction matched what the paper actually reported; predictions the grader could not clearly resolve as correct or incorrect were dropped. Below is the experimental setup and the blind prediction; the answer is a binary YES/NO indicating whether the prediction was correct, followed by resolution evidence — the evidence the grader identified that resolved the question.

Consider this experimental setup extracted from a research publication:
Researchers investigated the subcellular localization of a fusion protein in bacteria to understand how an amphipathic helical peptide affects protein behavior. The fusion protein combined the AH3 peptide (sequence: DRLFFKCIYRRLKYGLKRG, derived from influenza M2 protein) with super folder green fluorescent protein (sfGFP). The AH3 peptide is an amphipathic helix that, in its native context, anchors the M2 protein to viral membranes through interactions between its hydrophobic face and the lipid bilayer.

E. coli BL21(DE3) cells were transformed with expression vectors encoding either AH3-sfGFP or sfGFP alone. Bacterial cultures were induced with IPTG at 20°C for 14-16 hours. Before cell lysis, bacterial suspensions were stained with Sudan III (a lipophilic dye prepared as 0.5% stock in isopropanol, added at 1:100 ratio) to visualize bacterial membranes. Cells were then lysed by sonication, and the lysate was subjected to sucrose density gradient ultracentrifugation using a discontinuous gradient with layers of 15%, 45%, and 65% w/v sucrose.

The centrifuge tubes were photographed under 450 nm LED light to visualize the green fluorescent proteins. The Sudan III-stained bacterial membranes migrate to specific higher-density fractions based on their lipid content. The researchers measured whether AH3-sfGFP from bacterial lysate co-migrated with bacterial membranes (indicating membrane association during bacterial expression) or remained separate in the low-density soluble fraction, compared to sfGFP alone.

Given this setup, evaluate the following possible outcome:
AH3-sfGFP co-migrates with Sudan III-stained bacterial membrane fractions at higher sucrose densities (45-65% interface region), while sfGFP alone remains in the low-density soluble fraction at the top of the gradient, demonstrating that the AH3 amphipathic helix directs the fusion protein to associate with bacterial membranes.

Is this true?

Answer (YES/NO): NO